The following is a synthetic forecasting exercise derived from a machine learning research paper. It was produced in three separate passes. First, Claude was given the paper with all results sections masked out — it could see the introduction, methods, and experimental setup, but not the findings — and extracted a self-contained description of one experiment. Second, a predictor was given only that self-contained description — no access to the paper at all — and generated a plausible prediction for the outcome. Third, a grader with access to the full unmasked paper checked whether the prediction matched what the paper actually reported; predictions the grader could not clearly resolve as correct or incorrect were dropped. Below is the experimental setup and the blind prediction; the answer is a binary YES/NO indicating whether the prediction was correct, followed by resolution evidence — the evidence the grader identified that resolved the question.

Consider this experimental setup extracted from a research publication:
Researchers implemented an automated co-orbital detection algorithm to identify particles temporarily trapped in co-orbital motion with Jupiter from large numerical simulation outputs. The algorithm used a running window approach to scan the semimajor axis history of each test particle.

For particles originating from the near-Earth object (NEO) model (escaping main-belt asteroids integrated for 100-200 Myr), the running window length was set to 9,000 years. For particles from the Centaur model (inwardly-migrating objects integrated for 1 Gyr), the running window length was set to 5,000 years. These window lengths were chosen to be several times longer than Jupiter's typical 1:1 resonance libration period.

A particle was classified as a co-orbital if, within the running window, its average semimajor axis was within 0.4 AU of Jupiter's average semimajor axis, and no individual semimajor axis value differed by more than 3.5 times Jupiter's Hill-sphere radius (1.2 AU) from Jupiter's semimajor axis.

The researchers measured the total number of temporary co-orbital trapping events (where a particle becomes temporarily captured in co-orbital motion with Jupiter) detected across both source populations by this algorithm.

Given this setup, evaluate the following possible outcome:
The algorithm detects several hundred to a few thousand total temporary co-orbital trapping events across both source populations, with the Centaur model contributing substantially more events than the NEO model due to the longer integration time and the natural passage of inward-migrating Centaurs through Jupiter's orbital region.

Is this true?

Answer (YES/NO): NO